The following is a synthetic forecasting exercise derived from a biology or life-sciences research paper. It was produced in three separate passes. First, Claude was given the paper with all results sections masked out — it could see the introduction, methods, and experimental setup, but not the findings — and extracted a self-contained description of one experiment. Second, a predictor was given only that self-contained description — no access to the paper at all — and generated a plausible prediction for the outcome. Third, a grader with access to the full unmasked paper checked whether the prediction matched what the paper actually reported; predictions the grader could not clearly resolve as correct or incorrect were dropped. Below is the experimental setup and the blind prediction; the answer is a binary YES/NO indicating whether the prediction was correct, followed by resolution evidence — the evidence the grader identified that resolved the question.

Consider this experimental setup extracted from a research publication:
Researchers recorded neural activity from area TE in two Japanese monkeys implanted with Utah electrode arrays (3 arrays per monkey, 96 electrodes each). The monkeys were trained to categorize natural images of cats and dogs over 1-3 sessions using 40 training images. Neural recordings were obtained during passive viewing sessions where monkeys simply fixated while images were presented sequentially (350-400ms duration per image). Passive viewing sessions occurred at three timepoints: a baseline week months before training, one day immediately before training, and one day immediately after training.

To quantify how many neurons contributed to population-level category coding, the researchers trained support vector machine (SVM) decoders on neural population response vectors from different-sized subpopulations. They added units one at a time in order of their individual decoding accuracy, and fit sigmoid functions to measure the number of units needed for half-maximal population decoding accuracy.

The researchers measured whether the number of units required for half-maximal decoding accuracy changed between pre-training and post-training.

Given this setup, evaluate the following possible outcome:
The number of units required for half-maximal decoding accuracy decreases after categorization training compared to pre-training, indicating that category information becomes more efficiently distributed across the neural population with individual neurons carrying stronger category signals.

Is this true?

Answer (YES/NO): NO